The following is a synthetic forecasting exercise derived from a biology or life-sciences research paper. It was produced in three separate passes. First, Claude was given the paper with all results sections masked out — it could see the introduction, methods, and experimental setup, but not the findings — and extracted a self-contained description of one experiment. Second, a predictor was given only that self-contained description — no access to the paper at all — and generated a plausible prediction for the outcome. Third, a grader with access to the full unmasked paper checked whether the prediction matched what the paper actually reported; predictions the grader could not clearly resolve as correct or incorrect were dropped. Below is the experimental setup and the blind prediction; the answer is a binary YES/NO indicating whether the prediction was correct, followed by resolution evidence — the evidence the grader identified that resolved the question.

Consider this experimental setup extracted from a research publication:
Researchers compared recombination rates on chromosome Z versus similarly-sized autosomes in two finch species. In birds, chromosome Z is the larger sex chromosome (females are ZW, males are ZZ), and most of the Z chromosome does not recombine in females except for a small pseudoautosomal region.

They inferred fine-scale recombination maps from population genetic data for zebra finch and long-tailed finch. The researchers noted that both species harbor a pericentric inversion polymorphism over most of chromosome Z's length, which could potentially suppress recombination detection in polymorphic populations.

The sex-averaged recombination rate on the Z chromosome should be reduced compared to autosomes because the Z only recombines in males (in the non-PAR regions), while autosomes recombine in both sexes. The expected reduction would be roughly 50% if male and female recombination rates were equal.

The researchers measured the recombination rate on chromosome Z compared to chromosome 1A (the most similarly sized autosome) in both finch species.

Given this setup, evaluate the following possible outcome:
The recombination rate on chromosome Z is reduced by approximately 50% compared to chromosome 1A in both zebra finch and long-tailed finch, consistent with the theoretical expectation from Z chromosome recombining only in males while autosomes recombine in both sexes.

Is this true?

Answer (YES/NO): NO